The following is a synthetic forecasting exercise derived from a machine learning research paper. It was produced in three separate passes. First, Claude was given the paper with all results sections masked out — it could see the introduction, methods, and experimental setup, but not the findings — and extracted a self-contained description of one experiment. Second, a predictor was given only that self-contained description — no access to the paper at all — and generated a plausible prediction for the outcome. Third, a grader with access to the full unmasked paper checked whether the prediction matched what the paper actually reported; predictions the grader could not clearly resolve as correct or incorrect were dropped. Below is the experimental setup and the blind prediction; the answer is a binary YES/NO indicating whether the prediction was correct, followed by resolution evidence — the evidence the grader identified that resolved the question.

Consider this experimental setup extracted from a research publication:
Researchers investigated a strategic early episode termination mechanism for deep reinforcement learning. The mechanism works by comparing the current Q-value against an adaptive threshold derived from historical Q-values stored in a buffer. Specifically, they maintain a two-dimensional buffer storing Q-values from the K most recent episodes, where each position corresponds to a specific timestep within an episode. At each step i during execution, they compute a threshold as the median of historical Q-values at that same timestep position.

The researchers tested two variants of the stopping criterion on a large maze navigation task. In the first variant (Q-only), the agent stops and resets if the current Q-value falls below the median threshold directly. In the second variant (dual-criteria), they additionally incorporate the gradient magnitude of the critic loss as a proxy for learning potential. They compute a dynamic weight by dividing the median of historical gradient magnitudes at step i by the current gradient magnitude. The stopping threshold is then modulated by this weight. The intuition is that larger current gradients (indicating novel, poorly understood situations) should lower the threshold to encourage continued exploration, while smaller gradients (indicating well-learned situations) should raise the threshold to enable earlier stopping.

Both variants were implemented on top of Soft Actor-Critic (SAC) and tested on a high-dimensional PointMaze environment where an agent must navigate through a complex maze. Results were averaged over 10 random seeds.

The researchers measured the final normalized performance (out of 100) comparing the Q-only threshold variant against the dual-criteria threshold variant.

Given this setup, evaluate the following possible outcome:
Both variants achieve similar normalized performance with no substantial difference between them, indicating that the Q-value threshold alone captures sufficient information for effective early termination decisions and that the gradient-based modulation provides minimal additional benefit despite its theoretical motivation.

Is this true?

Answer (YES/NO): NO